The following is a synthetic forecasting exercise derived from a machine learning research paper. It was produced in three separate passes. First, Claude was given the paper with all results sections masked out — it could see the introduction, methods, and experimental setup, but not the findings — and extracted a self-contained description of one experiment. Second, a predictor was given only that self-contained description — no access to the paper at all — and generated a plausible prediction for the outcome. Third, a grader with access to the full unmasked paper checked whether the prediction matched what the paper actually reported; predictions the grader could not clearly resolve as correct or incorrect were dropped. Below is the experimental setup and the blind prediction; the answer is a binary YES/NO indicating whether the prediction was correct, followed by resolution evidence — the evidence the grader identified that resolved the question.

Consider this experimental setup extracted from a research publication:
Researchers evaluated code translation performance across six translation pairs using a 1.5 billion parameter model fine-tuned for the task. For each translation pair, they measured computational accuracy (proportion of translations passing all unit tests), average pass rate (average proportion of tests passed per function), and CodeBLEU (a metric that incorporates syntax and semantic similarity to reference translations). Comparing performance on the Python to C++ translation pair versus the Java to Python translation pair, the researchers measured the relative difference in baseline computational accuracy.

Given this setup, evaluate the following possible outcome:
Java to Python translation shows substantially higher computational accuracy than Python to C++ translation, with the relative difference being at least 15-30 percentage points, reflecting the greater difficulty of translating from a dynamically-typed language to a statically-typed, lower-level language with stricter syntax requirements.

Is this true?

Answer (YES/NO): YES